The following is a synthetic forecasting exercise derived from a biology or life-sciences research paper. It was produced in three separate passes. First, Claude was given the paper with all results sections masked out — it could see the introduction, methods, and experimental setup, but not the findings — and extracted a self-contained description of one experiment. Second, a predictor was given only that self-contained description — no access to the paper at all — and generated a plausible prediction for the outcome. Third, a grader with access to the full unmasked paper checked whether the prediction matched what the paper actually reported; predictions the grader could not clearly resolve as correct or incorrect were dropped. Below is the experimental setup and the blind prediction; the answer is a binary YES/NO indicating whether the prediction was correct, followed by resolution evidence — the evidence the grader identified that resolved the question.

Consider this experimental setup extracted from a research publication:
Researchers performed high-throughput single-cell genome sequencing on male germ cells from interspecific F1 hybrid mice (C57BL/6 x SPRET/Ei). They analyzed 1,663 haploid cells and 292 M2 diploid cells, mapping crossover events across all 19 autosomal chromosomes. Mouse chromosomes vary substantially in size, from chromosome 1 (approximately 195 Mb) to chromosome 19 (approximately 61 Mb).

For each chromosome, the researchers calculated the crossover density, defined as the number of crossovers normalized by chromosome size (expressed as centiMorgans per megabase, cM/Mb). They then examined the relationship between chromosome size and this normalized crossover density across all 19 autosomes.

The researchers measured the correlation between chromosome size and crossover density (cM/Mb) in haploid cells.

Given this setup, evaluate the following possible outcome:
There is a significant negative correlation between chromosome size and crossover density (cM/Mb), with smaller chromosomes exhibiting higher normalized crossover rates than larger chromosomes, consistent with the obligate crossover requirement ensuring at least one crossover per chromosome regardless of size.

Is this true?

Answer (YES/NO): YES